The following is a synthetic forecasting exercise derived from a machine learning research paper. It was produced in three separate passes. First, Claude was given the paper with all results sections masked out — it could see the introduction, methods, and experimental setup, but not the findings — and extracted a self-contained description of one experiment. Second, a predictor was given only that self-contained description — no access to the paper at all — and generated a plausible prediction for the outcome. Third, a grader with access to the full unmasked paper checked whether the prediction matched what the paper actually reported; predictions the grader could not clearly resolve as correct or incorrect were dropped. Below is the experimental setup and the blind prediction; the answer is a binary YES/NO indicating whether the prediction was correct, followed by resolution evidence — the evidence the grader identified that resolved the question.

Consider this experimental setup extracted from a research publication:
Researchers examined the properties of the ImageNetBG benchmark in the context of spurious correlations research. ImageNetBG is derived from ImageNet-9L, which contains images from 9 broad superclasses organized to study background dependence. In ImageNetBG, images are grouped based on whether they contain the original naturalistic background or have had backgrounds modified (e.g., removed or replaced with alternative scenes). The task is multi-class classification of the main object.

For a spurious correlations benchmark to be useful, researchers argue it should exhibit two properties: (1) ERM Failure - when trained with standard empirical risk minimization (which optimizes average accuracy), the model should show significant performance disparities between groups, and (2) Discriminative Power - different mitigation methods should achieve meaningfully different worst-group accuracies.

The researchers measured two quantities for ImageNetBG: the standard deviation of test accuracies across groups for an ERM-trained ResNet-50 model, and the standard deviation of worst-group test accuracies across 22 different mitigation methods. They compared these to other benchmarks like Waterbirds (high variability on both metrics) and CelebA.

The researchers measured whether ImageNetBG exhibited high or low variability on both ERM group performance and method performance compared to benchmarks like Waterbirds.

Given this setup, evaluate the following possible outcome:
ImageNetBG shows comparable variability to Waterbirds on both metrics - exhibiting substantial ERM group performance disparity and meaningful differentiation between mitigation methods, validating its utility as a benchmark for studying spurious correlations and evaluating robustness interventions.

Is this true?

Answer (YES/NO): NO